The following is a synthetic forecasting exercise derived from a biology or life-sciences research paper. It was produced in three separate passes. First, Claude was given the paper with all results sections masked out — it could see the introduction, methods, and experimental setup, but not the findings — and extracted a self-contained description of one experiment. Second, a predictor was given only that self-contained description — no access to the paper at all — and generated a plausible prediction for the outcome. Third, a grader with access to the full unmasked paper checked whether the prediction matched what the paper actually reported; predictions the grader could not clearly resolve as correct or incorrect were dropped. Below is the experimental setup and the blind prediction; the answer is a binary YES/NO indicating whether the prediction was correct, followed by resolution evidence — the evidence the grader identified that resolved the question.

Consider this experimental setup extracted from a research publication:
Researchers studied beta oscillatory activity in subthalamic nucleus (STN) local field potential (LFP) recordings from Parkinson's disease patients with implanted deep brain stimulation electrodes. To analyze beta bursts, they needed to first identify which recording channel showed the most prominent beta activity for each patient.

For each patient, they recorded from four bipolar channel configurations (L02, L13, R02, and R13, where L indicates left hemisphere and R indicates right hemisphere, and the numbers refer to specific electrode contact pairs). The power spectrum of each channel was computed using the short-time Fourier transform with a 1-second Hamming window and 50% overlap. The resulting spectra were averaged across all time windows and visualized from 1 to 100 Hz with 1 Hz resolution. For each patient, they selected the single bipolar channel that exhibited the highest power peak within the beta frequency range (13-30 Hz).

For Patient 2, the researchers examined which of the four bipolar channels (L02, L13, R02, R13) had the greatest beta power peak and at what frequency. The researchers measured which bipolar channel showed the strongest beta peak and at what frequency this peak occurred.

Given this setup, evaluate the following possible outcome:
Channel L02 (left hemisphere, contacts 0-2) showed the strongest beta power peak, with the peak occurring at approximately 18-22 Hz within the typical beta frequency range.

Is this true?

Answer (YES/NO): NO